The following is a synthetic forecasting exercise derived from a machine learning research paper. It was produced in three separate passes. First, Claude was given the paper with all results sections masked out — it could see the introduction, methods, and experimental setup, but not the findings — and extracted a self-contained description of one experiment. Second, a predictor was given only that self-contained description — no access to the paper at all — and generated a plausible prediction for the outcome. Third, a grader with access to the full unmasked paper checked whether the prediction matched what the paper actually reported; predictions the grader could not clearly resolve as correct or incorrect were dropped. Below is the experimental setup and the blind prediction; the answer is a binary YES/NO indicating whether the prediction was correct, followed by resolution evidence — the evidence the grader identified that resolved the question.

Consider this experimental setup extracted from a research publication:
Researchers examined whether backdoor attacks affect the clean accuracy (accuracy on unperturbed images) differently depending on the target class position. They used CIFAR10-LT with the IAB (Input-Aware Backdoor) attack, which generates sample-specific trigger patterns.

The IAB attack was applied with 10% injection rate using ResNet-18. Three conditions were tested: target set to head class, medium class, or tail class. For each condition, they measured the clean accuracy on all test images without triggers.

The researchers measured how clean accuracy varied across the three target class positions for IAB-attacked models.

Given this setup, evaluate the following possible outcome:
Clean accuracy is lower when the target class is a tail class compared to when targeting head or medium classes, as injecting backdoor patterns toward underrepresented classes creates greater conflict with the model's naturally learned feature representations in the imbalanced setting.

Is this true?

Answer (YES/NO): NO